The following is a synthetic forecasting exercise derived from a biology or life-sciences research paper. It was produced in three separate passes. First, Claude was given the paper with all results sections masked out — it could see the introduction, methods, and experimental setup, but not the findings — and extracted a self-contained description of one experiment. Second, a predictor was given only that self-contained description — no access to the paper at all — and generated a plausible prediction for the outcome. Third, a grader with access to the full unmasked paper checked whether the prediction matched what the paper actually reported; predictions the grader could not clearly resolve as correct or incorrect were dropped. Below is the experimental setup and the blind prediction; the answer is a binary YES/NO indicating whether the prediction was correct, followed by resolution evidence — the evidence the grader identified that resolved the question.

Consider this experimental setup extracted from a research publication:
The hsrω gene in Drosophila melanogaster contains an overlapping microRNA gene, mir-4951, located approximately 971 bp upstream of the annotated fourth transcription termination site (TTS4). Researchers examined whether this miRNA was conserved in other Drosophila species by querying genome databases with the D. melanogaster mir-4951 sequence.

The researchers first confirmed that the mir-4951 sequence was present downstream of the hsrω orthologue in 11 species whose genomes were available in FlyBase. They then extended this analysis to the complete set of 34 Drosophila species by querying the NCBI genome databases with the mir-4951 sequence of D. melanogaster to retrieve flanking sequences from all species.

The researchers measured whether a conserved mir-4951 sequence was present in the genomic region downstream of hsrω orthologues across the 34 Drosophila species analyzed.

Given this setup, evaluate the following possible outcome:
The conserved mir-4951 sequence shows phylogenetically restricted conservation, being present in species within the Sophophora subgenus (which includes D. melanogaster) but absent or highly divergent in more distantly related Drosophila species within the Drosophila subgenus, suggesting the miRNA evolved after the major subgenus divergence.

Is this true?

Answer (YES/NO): NO